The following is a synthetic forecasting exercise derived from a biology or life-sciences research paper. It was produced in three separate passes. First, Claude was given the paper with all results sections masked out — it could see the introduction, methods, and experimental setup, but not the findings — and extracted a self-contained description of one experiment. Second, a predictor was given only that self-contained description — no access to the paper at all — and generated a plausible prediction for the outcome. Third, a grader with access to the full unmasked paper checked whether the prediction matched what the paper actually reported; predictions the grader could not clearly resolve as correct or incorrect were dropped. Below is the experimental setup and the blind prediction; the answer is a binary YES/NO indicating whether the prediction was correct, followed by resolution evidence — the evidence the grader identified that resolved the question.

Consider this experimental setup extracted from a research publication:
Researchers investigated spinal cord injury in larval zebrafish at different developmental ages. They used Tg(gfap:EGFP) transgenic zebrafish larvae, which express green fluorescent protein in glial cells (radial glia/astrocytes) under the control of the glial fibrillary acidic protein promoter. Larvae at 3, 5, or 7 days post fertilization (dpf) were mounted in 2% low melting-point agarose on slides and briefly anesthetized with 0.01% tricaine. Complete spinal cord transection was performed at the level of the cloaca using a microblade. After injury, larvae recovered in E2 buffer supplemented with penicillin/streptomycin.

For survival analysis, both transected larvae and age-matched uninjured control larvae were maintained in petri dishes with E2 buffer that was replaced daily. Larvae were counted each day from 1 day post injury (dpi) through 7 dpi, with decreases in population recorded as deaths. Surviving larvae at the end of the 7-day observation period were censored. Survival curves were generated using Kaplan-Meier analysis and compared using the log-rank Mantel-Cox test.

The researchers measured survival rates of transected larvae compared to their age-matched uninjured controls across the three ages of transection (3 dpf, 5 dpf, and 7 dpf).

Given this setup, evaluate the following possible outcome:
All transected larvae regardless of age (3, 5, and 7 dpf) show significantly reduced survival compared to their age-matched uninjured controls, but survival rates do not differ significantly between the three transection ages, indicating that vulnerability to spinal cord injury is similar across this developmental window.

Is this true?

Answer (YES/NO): NO